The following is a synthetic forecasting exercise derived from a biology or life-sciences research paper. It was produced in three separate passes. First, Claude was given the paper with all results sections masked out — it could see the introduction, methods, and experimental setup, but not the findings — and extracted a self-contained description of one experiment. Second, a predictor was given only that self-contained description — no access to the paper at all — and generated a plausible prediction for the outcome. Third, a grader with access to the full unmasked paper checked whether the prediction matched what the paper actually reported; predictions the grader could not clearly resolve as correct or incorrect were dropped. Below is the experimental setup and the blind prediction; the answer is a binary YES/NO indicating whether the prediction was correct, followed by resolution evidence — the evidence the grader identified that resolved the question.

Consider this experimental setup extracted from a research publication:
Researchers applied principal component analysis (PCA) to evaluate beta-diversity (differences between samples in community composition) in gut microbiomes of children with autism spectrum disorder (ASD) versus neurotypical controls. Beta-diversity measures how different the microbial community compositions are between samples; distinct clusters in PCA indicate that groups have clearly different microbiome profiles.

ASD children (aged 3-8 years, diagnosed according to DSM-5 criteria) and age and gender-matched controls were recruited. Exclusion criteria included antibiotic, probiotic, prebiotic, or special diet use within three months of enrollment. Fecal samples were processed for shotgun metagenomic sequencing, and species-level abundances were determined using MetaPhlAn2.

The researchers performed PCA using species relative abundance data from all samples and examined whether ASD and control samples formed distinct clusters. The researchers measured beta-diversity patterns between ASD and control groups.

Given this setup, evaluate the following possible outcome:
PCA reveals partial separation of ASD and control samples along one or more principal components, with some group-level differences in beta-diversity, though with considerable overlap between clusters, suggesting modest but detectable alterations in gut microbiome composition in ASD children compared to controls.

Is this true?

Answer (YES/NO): NO